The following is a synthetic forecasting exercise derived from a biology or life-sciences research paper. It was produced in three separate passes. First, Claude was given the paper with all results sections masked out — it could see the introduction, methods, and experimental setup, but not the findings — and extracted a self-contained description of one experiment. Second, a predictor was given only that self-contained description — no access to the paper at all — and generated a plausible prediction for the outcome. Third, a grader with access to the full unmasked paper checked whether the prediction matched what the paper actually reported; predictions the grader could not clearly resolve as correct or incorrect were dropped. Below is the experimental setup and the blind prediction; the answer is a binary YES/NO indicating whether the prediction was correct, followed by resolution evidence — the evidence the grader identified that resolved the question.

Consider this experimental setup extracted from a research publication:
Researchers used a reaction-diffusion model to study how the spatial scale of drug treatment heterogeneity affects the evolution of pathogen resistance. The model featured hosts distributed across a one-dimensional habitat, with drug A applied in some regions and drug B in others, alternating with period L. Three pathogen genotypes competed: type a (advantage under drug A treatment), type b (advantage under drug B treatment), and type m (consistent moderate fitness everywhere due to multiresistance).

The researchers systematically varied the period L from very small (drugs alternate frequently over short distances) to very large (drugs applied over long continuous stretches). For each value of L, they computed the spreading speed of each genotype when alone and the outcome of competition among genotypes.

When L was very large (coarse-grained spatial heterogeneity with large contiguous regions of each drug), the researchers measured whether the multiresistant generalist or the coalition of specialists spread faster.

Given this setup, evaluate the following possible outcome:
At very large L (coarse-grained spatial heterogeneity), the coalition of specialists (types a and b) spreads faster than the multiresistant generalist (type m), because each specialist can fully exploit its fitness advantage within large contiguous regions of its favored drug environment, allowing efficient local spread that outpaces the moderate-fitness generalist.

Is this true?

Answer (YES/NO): YES